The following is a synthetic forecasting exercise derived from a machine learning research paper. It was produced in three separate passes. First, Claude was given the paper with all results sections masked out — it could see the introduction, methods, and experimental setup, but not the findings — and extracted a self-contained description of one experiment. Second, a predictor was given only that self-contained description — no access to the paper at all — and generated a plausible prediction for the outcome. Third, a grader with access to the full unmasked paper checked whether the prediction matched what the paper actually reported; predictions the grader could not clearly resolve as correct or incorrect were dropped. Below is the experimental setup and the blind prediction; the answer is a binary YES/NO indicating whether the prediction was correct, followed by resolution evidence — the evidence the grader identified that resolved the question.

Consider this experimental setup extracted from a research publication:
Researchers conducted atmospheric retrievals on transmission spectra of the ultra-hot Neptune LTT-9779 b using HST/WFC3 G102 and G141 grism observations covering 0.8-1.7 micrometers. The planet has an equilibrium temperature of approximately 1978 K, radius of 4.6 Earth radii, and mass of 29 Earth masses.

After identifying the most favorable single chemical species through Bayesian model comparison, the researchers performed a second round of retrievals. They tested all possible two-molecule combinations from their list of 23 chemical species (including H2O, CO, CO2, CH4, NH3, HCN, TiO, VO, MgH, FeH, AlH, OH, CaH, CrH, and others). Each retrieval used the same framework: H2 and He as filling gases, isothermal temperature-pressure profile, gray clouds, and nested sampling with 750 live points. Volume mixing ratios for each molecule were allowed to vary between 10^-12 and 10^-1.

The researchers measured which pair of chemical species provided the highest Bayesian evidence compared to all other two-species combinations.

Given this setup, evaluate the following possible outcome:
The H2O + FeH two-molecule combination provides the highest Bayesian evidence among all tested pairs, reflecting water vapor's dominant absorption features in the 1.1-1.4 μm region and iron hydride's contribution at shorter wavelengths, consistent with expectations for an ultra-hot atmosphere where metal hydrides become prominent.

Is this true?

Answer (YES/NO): NO